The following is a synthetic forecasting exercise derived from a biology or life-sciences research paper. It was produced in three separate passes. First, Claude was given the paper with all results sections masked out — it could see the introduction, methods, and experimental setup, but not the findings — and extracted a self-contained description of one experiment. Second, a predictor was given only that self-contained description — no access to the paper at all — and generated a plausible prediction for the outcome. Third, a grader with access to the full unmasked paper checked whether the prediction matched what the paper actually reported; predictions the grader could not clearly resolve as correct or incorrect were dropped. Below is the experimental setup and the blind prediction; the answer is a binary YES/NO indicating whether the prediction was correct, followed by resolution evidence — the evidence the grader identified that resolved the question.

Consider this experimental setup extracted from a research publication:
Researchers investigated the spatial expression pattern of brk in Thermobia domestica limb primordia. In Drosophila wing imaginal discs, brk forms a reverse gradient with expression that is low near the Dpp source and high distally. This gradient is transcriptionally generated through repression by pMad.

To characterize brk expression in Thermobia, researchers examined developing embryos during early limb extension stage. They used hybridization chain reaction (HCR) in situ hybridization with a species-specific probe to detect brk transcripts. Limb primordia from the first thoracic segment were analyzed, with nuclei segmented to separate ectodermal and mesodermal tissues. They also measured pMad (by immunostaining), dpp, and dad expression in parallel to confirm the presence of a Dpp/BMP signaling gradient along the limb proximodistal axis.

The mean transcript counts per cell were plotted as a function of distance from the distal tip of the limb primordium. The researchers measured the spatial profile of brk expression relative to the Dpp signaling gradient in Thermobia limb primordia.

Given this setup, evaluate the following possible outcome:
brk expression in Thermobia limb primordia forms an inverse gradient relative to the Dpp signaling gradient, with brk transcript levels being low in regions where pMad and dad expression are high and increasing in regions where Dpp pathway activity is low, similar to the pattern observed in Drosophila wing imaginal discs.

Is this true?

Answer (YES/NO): NO